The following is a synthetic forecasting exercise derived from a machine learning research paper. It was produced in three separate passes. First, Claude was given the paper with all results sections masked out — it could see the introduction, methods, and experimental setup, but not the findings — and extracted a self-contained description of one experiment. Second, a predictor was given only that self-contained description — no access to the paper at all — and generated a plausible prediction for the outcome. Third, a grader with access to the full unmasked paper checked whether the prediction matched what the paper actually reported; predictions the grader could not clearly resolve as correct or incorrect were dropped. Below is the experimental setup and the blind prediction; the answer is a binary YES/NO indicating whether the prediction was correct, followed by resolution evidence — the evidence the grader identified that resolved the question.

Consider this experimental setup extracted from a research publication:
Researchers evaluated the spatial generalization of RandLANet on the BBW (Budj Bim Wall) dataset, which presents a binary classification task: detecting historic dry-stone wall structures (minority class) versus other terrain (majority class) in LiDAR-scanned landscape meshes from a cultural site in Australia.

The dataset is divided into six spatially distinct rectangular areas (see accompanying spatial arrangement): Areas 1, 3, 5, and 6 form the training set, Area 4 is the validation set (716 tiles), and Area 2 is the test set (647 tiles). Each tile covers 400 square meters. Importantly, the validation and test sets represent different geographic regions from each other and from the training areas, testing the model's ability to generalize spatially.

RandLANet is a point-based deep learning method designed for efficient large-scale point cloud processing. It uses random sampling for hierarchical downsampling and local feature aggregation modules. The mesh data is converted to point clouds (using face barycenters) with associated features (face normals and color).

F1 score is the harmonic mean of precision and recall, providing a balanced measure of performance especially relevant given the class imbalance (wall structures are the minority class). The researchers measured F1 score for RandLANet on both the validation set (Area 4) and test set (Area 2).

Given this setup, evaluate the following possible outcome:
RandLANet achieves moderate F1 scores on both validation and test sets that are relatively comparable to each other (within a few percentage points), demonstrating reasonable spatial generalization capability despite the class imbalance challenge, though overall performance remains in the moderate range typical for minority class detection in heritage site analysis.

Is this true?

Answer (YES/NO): YES